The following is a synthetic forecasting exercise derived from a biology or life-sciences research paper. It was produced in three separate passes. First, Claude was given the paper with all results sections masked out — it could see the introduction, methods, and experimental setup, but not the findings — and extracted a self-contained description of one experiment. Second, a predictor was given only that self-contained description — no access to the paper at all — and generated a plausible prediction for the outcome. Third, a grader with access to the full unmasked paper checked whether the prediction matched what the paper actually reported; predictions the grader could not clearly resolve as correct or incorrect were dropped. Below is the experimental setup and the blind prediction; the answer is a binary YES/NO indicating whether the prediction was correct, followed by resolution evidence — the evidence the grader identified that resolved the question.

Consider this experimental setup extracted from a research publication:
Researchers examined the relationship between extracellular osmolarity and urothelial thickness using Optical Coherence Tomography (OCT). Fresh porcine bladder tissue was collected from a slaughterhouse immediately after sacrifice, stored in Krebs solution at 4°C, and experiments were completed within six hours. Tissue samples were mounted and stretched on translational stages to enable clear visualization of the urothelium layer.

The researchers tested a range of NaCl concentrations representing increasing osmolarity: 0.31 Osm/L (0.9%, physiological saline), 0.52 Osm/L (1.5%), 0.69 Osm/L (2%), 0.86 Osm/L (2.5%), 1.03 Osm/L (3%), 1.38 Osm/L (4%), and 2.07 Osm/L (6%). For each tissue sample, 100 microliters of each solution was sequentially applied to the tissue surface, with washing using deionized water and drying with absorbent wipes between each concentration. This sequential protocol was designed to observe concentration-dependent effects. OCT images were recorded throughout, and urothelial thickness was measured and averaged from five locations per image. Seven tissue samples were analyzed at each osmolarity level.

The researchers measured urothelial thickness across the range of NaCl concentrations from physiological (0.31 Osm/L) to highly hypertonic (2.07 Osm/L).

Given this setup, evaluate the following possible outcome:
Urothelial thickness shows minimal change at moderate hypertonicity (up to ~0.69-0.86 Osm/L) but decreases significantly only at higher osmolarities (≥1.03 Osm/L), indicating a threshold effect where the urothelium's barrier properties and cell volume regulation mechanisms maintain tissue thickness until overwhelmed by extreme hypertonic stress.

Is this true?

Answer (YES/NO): NO